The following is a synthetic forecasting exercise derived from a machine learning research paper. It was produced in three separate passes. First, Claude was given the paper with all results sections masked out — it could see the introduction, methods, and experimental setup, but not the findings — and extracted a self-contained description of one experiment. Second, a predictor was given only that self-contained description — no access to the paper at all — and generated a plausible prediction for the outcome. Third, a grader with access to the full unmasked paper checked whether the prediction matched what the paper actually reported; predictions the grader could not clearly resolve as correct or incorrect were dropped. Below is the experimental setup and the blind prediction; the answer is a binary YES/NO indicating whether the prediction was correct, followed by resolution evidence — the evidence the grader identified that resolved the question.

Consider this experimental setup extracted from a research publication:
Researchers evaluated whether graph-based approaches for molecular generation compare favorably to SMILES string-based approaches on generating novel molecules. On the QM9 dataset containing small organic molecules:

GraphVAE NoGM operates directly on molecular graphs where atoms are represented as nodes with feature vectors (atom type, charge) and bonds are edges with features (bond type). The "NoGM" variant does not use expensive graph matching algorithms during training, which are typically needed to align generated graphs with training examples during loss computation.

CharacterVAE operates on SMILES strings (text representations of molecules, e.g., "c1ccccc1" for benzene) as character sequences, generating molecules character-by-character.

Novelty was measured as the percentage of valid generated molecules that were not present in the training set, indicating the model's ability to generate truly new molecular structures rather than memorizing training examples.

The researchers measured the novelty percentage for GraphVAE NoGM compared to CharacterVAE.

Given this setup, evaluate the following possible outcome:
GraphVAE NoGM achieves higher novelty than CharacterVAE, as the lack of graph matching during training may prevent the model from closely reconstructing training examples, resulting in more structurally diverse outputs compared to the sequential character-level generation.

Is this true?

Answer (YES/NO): NO